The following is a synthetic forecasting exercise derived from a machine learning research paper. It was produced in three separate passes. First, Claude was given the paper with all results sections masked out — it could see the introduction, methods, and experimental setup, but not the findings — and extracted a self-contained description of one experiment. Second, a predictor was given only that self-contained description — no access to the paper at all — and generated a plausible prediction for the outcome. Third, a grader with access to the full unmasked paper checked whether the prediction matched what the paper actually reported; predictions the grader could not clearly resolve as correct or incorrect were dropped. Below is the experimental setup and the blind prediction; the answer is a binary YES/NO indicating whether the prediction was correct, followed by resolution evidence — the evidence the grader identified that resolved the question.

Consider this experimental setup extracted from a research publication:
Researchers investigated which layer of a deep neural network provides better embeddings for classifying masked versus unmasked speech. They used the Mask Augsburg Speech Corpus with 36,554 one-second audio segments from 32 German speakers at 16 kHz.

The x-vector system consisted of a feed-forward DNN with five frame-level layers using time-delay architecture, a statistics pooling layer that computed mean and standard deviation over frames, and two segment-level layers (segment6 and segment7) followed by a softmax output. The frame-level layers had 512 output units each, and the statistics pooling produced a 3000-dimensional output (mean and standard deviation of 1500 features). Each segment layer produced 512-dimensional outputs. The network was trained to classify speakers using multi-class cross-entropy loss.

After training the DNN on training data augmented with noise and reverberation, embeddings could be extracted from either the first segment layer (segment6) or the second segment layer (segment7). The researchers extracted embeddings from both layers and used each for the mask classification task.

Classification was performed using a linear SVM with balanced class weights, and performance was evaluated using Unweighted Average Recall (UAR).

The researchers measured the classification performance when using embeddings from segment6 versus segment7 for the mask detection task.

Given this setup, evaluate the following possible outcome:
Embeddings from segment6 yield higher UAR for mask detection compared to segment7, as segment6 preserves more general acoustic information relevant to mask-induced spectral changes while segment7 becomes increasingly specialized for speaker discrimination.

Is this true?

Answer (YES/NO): YES